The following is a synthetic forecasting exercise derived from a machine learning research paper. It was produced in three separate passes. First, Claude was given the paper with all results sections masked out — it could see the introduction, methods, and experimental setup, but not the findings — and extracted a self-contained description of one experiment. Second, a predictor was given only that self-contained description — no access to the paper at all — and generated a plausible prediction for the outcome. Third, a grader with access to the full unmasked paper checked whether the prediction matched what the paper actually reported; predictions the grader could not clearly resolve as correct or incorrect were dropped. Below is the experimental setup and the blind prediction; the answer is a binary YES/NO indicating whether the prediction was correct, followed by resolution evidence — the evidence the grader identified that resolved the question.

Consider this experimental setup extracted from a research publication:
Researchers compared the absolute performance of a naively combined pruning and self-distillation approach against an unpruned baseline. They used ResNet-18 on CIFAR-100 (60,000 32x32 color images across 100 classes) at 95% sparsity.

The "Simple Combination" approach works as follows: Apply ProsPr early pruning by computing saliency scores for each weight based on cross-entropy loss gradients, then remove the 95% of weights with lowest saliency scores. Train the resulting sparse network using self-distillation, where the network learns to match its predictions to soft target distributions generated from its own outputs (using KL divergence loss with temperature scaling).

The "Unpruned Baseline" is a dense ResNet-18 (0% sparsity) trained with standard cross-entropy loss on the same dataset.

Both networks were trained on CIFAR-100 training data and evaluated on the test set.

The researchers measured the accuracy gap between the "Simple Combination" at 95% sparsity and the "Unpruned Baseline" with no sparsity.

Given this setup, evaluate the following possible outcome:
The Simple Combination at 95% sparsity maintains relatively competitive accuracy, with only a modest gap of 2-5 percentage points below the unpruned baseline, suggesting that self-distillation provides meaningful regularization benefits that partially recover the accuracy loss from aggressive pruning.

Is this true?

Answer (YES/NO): NO